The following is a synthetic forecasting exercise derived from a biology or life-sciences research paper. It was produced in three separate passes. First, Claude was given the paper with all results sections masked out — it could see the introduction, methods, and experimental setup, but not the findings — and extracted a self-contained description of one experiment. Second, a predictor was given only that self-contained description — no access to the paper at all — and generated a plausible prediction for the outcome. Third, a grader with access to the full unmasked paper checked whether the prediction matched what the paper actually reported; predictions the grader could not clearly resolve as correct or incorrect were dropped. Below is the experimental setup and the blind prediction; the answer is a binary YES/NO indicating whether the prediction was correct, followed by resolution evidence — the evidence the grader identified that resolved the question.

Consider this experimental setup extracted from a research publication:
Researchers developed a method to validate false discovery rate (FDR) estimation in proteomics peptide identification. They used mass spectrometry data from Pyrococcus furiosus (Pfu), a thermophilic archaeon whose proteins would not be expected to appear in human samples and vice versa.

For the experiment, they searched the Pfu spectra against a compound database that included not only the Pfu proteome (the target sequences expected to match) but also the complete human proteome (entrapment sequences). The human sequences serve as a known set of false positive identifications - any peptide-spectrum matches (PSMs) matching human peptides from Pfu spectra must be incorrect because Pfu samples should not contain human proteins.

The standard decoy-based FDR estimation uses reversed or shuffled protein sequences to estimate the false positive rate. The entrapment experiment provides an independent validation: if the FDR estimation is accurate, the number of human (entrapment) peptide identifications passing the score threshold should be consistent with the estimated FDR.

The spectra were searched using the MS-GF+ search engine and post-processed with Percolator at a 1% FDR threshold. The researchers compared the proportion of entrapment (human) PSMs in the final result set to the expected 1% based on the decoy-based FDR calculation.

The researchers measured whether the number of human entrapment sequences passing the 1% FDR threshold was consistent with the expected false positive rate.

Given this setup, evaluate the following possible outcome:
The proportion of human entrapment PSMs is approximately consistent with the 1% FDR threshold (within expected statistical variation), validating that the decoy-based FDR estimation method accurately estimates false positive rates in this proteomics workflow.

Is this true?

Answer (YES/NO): NO